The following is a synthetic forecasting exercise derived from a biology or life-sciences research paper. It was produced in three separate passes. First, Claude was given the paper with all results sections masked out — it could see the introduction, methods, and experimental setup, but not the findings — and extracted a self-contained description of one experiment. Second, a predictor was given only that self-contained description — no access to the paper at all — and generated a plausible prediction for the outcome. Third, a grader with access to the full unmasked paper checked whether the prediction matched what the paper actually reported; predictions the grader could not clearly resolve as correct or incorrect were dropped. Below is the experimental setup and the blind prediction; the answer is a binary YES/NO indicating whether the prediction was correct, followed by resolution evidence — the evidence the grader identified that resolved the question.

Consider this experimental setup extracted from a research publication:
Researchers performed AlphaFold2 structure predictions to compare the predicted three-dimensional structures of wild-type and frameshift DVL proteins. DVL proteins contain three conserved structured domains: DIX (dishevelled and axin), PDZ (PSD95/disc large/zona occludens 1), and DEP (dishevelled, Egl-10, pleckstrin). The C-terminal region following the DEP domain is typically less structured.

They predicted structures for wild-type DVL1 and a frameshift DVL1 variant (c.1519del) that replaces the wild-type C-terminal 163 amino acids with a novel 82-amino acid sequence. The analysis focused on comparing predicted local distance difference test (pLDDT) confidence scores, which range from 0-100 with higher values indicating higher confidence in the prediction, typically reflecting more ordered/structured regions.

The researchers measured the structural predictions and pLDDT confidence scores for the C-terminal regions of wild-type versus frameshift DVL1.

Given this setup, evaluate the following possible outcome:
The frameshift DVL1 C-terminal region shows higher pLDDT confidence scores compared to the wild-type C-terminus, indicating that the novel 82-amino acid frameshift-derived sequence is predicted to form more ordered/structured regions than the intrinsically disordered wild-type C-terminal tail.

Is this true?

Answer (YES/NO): NO